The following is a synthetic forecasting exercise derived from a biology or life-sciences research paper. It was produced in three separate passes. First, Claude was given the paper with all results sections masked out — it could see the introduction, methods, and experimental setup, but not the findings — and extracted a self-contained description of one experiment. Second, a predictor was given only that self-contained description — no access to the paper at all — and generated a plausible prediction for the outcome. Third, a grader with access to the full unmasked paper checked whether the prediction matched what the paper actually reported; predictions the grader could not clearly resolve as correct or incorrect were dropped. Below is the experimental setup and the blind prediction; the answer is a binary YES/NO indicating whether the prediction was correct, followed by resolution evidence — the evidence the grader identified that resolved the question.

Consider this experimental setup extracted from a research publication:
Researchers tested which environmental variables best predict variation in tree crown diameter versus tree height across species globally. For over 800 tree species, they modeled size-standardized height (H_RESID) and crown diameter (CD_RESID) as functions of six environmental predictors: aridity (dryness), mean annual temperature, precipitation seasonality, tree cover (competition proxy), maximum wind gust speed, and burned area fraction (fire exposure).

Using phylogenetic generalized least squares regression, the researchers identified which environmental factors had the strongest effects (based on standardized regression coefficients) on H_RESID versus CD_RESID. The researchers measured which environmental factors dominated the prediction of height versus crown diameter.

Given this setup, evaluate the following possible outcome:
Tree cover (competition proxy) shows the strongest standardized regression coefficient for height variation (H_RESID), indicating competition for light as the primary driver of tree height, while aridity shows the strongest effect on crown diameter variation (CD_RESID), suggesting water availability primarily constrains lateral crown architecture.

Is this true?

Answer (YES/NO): NO